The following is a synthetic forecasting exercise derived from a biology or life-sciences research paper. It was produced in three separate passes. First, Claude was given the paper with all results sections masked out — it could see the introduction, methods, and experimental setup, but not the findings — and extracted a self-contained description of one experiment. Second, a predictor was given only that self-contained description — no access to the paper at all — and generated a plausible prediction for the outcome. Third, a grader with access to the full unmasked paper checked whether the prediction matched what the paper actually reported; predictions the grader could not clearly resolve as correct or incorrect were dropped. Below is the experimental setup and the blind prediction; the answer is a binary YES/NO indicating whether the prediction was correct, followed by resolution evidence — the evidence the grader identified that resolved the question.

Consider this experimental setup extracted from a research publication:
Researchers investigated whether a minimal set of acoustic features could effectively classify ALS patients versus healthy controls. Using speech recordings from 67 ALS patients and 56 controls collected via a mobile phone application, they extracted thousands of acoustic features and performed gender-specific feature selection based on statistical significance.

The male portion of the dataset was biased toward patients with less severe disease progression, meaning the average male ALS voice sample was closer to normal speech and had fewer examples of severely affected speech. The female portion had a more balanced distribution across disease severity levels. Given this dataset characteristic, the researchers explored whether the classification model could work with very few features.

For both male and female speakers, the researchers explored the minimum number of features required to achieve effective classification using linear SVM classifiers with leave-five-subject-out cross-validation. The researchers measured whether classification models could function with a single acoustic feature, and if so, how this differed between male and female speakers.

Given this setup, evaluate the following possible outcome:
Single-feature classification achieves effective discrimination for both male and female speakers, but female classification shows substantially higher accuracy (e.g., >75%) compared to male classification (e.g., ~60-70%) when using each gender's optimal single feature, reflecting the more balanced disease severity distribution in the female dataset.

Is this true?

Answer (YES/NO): NO